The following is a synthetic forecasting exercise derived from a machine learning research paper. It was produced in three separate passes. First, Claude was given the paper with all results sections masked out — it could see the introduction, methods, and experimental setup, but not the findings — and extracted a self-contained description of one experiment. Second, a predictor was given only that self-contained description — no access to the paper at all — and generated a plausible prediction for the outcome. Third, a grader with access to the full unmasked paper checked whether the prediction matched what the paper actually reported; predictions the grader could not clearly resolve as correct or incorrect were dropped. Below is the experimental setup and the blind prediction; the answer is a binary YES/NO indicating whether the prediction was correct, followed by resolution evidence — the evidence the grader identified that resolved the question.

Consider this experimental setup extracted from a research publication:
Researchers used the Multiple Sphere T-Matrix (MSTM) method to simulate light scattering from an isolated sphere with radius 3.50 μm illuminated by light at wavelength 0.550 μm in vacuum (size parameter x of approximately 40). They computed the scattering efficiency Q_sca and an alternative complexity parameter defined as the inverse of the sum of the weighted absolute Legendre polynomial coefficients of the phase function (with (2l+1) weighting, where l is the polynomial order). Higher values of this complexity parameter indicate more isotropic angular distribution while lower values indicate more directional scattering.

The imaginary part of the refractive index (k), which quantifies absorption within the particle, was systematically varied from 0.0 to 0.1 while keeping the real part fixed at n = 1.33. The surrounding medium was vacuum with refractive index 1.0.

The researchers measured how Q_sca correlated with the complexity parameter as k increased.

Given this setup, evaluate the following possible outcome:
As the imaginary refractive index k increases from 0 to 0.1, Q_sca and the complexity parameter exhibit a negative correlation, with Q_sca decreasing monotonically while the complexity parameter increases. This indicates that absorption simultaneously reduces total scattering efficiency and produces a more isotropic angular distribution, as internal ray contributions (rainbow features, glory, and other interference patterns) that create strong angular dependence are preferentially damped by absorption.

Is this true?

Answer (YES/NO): NO